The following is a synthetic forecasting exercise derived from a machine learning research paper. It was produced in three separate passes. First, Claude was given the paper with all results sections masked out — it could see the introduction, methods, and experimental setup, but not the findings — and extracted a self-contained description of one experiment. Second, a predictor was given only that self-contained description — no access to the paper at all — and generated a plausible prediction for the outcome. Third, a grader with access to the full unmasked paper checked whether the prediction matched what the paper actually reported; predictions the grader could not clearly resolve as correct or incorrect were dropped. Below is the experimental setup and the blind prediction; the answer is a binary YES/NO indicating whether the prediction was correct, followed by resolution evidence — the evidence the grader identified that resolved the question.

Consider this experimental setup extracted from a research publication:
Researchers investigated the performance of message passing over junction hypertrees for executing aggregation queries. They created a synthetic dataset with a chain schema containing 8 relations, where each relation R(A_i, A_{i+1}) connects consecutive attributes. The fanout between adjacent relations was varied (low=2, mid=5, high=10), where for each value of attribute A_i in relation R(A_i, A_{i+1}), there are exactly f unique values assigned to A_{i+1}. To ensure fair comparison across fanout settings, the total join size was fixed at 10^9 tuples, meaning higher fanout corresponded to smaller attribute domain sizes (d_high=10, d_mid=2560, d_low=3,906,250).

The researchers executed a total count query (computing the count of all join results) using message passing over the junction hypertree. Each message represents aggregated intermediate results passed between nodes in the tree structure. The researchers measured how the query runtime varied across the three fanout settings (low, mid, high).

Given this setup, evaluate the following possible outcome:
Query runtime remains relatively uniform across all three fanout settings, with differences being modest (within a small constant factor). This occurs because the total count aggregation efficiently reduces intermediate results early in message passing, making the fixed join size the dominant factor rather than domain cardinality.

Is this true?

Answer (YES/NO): NO